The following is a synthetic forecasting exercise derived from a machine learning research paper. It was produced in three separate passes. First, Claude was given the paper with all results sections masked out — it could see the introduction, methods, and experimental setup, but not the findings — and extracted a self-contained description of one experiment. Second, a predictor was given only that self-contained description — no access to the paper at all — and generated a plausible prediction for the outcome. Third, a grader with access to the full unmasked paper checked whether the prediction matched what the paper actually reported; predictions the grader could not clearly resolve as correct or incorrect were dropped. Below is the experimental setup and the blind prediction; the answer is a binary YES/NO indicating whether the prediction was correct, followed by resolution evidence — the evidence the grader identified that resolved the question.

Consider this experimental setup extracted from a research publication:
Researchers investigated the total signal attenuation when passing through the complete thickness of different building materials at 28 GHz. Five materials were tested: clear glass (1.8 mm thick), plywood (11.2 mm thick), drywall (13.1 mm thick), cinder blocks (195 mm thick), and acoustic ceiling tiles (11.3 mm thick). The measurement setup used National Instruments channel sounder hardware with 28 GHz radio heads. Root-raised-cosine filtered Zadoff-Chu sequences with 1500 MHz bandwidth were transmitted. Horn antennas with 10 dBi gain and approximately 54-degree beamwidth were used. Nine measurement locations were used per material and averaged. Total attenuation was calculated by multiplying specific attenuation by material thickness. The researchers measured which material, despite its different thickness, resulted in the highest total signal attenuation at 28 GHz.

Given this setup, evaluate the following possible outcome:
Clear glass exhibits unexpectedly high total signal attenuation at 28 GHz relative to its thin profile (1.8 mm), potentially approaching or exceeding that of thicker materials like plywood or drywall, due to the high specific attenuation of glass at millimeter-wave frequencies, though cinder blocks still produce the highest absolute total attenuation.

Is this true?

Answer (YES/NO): NO